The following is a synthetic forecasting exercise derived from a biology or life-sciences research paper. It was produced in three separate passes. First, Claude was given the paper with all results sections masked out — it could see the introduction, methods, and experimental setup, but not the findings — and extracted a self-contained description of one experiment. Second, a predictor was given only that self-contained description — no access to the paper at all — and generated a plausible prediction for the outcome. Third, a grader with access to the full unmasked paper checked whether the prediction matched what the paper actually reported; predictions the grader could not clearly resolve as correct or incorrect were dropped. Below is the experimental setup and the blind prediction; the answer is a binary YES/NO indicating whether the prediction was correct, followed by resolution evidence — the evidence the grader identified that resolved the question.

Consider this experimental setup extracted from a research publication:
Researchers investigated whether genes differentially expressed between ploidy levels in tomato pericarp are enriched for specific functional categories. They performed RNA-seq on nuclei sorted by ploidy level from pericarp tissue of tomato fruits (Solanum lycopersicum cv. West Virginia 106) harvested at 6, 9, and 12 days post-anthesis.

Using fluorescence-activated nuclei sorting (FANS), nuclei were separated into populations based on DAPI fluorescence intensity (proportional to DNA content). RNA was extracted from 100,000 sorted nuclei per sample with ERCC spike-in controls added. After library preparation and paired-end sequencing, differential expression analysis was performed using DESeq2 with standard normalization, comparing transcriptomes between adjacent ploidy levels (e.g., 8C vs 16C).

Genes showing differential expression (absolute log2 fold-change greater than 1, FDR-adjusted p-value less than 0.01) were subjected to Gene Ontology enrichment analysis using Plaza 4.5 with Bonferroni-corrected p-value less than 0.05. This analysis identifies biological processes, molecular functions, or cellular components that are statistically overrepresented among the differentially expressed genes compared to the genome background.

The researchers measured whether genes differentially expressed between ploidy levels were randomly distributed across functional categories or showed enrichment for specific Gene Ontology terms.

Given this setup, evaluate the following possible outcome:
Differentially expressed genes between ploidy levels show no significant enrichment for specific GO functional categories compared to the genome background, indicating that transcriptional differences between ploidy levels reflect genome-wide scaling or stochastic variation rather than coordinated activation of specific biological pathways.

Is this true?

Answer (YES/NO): NO